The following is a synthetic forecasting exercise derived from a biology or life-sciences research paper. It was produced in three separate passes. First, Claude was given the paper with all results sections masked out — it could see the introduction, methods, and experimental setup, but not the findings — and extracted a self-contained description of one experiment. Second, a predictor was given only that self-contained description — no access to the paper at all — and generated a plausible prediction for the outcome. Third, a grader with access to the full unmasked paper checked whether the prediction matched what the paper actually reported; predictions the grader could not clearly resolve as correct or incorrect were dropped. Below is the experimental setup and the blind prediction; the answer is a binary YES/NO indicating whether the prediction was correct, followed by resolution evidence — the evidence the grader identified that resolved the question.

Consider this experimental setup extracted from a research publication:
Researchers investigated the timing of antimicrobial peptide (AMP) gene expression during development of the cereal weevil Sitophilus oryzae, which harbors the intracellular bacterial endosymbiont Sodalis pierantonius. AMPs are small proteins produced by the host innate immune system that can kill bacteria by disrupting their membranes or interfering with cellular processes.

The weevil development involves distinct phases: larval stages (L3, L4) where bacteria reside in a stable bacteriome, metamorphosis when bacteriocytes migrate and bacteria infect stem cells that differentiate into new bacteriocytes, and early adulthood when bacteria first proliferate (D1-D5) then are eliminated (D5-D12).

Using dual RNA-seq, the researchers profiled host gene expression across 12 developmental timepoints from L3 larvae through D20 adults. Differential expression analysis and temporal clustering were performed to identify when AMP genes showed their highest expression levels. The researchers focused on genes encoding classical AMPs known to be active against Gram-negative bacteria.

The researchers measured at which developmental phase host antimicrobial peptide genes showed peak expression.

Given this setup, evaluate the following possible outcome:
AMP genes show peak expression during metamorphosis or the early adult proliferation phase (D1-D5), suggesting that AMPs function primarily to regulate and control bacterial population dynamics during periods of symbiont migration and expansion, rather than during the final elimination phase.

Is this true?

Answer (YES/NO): YES